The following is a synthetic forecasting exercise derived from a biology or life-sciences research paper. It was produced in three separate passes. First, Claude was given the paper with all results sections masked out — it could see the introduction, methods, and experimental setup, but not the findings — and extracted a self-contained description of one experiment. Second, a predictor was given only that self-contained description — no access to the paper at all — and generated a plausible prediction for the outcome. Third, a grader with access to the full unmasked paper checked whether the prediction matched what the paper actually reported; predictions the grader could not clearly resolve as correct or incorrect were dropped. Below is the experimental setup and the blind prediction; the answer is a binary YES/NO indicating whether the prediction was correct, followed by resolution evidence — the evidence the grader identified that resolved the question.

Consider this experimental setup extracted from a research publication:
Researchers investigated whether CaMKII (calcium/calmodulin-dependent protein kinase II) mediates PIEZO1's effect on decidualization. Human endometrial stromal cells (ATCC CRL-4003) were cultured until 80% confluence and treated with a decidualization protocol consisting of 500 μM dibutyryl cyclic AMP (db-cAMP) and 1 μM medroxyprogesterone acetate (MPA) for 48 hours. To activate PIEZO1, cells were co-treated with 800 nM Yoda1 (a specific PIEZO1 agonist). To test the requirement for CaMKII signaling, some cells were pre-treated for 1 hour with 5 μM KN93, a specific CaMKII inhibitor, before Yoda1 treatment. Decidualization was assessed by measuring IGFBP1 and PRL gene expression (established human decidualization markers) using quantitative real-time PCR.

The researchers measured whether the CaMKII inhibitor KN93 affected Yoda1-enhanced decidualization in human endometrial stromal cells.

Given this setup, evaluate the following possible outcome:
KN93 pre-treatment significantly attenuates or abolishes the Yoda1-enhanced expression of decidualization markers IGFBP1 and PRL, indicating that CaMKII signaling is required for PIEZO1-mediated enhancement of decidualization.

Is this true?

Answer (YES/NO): YES